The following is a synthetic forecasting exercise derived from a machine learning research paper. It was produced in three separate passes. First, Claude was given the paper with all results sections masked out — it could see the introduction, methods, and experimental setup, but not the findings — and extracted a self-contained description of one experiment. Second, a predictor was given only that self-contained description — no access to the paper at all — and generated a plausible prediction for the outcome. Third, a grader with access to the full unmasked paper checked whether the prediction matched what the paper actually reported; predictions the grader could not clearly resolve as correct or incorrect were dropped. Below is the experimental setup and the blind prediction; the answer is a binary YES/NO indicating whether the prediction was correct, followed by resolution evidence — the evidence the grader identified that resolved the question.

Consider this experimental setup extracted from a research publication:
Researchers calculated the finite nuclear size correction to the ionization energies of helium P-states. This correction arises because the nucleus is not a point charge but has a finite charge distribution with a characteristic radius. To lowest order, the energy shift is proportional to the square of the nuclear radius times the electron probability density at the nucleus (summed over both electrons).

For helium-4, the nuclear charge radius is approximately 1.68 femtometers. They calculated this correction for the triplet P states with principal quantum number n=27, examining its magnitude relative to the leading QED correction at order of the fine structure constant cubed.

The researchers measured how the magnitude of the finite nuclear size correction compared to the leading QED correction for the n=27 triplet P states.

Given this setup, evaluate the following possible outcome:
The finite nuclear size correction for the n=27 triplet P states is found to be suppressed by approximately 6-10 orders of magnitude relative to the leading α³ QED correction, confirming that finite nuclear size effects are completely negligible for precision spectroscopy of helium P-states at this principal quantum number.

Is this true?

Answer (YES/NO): NO